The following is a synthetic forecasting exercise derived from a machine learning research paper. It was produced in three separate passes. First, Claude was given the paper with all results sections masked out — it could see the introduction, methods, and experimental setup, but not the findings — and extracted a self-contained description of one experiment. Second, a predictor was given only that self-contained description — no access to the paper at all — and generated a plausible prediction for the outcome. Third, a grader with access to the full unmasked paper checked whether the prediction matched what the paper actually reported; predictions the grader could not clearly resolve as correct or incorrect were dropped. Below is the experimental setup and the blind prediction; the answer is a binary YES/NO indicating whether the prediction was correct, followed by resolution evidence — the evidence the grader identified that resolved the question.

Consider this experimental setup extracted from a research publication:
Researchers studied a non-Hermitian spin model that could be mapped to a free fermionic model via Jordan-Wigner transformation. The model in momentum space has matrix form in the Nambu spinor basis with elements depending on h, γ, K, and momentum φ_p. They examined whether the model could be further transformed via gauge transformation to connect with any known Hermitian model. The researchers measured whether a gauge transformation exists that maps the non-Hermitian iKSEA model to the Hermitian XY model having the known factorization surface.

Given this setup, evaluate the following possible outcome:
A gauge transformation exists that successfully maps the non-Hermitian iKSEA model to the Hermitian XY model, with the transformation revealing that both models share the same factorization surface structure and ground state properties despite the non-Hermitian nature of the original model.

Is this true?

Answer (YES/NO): YES